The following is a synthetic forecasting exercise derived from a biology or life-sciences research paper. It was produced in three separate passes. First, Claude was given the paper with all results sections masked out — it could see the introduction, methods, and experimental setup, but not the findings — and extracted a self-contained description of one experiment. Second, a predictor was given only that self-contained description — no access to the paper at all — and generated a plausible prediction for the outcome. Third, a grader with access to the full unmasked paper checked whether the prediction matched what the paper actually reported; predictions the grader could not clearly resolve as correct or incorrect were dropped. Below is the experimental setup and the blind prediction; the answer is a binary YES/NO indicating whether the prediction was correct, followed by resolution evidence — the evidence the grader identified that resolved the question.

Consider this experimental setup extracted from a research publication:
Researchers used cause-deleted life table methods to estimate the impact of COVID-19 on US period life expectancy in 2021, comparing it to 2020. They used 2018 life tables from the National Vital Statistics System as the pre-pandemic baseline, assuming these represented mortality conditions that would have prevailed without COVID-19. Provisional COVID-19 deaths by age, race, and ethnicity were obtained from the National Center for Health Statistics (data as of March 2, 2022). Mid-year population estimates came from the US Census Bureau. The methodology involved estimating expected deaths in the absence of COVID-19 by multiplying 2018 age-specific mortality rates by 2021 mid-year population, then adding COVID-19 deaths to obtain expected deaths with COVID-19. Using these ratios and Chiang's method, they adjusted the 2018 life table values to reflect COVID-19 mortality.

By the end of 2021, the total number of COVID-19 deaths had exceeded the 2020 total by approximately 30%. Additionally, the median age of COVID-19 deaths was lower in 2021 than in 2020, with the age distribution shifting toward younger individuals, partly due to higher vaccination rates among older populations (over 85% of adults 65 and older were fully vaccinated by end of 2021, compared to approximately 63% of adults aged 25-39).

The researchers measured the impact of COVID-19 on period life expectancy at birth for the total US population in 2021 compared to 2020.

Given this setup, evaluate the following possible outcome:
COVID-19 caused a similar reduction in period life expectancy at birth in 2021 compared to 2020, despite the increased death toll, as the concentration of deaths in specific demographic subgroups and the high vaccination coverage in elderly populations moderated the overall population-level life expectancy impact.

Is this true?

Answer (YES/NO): NO